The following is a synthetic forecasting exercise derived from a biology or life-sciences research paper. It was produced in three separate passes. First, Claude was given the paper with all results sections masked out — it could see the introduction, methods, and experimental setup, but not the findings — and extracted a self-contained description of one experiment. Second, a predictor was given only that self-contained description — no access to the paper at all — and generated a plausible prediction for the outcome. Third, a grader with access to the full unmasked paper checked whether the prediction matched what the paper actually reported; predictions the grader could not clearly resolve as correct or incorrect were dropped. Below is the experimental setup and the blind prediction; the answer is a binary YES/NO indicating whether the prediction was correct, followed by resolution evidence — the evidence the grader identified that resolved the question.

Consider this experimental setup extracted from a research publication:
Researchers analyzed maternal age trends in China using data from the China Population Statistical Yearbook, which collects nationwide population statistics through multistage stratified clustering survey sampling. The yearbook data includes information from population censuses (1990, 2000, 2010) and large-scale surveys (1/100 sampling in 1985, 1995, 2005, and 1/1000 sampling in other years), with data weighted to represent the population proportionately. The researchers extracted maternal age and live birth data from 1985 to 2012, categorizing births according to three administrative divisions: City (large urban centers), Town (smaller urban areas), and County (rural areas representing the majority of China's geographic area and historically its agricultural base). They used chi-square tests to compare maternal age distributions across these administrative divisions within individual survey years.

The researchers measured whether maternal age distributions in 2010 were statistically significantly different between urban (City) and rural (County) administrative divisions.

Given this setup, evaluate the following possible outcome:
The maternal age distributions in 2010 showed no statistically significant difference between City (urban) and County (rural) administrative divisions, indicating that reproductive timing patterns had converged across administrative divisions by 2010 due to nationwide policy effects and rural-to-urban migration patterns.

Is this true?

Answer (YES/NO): NO